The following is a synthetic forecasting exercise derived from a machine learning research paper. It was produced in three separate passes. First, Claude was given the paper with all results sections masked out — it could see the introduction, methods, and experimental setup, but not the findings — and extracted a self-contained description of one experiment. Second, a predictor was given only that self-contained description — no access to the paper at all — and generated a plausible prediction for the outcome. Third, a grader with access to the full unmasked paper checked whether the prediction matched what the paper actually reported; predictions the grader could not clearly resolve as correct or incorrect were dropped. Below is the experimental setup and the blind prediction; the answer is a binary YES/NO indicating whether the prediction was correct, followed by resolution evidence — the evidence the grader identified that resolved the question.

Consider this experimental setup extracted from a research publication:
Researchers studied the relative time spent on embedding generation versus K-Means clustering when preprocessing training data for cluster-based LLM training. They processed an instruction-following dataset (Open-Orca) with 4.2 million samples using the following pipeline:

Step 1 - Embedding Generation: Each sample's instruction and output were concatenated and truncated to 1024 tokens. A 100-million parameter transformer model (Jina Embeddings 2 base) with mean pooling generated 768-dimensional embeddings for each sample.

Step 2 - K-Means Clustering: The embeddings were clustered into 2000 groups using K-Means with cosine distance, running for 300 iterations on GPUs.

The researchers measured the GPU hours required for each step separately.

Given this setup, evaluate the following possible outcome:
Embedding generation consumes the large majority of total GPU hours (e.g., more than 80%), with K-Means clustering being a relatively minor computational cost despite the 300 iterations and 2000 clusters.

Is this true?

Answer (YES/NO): YES